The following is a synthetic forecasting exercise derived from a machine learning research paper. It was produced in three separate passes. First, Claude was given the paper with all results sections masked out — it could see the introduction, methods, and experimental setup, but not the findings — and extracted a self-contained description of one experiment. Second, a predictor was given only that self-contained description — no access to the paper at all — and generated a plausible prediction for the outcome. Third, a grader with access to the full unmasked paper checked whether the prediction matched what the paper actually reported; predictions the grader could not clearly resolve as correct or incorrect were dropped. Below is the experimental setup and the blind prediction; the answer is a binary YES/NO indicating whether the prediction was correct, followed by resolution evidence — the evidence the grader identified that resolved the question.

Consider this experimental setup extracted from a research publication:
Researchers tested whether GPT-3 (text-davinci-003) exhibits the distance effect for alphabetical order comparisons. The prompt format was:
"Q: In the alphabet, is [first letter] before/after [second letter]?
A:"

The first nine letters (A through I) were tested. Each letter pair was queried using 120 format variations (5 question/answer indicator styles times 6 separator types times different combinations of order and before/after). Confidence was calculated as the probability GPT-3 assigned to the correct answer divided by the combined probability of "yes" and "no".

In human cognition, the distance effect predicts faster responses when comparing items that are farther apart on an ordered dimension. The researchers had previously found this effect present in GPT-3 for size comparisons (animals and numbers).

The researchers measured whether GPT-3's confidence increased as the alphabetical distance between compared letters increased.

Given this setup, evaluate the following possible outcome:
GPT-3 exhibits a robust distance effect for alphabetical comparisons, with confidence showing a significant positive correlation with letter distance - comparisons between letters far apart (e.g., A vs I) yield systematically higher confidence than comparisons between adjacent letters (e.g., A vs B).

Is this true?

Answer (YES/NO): NO